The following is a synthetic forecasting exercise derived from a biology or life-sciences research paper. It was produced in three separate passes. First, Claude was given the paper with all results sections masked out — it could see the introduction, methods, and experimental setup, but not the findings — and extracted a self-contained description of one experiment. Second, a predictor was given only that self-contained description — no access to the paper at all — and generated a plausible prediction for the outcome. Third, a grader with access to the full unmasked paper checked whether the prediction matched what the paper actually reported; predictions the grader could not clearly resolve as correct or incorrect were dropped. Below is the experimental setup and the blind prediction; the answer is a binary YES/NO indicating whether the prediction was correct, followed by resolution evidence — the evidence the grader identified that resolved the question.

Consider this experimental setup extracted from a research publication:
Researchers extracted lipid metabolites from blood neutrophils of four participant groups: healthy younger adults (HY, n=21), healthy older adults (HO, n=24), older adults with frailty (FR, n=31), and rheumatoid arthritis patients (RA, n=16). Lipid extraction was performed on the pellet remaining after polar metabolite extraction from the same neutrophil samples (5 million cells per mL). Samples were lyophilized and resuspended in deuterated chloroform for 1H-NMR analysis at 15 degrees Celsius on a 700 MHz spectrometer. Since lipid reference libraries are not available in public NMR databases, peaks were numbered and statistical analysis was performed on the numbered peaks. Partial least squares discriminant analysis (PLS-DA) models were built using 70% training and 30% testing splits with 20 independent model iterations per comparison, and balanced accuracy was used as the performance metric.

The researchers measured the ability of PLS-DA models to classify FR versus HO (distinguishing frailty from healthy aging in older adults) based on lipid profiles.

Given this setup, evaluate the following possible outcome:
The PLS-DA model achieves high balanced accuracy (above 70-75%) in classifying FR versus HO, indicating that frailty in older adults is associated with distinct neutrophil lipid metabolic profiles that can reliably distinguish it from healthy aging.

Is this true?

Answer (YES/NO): NO